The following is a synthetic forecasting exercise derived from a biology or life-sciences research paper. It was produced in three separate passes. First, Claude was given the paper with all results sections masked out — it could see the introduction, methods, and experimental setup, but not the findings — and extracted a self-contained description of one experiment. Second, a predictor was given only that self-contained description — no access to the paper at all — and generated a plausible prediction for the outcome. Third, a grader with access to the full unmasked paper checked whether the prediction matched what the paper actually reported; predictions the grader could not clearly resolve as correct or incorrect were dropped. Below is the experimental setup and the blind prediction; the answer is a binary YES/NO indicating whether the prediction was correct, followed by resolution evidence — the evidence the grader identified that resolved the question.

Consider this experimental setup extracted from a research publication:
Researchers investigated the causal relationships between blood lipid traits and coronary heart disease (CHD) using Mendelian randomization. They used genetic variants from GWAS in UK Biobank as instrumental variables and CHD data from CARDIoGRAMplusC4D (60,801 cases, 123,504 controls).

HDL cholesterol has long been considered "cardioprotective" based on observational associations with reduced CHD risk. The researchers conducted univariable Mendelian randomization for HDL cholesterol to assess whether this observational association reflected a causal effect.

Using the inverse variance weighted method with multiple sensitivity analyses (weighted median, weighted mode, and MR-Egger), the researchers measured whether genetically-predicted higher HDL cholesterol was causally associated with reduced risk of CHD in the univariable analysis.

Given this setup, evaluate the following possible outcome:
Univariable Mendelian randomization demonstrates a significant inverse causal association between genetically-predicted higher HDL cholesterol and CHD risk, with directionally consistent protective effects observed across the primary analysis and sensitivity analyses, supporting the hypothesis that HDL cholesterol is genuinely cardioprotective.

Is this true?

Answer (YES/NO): NO